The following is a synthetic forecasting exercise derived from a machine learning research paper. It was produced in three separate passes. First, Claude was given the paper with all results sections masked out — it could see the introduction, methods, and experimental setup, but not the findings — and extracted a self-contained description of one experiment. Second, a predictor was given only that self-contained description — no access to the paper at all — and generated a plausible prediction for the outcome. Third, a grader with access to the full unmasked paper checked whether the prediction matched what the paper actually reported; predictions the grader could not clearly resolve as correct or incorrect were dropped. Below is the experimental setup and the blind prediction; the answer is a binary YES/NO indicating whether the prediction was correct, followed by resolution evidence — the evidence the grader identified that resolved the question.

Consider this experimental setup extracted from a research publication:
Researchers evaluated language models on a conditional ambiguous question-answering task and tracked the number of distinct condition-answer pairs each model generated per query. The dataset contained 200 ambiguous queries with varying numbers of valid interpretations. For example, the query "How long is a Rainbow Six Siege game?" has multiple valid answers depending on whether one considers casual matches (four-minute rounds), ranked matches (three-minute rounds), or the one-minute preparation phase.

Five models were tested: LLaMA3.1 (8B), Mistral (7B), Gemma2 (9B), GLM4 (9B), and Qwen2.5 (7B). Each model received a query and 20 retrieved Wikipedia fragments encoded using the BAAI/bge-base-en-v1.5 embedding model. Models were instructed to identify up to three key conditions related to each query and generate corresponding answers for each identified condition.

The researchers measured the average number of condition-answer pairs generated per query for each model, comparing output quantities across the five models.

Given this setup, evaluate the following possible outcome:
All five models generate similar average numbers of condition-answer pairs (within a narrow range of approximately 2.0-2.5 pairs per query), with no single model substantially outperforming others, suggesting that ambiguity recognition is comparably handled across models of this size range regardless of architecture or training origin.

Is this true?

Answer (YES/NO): NO